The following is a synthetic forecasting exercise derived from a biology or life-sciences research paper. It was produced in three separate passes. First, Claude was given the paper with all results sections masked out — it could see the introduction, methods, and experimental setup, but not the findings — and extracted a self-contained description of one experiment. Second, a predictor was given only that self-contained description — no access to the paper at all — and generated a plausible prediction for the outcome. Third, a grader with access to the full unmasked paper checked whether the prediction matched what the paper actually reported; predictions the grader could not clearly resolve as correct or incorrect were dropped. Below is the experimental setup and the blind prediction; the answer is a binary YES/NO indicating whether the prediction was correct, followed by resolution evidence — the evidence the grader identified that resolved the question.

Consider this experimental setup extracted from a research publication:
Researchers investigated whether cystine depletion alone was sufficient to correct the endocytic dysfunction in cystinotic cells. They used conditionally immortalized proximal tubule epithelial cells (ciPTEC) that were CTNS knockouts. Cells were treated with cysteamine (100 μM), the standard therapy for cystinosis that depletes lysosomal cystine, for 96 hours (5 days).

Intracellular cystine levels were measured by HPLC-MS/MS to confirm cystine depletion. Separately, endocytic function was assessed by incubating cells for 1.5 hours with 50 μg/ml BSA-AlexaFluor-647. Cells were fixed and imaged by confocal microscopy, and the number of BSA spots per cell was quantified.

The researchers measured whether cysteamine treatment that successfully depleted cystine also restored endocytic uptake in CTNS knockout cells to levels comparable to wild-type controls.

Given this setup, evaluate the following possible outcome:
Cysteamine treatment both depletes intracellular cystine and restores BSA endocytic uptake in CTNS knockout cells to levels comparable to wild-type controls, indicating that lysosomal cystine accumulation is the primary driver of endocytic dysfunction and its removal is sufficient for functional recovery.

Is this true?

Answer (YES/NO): NO